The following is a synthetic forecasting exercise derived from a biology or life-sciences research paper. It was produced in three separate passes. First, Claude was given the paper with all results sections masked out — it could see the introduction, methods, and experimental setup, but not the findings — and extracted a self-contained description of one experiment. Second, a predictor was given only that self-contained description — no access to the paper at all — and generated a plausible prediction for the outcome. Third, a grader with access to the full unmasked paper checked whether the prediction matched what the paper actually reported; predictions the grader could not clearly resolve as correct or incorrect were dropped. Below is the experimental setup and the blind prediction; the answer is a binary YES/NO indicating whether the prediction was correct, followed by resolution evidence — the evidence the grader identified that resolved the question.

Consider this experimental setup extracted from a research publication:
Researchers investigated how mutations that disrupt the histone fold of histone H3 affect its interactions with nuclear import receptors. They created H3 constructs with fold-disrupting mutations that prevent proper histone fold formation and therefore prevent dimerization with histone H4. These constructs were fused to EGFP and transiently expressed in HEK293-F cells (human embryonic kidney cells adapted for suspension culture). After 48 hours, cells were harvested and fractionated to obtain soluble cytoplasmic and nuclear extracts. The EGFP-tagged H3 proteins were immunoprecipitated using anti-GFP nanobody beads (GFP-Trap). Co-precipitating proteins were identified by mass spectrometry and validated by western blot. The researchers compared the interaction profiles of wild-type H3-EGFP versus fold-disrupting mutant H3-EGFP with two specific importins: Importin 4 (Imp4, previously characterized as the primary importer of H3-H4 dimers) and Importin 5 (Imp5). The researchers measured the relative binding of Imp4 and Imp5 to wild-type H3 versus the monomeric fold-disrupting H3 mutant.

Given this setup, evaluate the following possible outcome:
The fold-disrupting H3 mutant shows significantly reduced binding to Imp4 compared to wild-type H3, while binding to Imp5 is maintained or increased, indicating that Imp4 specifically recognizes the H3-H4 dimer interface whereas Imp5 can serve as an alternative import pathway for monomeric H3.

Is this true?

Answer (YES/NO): YES